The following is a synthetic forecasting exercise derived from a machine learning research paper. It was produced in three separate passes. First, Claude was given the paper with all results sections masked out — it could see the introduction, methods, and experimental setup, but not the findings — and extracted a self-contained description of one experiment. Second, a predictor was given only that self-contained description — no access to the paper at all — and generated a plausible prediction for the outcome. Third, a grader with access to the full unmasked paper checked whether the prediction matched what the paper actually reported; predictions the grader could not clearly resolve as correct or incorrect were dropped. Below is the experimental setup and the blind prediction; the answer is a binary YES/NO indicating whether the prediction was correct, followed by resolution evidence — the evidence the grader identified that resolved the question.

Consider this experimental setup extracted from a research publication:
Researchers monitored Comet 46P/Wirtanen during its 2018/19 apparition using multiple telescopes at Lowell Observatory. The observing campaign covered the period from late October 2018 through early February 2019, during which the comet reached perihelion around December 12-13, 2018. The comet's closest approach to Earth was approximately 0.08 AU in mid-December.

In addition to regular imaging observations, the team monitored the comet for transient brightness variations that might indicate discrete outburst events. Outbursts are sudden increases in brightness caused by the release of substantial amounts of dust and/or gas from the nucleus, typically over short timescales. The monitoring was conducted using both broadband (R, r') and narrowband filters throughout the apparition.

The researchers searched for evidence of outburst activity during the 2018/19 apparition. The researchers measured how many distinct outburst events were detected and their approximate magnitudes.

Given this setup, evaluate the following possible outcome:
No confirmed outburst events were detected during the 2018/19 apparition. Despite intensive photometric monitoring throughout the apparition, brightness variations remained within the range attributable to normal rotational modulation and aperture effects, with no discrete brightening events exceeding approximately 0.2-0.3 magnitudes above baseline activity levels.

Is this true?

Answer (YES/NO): NO